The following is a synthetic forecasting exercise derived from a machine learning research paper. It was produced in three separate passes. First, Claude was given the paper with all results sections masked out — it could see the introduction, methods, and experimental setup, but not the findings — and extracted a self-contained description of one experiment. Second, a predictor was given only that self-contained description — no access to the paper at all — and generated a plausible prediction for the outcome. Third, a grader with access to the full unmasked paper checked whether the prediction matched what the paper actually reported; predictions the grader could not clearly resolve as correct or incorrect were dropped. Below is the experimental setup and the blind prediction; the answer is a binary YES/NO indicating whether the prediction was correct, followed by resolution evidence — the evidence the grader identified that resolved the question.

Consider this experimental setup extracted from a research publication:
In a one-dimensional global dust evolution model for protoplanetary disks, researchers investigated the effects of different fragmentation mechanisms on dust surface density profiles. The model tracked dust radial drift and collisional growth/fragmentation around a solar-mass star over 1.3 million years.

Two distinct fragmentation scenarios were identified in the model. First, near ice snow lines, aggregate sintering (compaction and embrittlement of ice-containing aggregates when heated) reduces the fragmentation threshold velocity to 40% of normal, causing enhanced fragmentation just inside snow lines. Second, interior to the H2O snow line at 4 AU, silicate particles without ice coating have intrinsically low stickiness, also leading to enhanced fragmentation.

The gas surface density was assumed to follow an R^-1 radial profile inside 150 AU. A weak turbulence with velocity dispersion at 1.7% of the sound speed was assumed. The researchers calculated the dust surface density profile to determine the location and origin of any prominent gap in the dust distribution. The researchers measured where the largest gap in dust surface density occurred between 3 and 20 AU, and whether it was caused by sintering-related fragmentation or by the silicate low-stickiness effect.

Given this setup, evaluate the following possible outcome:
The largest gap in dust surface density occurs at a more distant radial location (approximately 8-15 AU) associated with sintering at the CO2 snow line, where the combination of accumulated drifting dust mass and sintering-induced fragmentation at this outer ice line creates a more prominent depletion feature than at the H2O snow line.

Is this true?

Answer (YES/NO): NO